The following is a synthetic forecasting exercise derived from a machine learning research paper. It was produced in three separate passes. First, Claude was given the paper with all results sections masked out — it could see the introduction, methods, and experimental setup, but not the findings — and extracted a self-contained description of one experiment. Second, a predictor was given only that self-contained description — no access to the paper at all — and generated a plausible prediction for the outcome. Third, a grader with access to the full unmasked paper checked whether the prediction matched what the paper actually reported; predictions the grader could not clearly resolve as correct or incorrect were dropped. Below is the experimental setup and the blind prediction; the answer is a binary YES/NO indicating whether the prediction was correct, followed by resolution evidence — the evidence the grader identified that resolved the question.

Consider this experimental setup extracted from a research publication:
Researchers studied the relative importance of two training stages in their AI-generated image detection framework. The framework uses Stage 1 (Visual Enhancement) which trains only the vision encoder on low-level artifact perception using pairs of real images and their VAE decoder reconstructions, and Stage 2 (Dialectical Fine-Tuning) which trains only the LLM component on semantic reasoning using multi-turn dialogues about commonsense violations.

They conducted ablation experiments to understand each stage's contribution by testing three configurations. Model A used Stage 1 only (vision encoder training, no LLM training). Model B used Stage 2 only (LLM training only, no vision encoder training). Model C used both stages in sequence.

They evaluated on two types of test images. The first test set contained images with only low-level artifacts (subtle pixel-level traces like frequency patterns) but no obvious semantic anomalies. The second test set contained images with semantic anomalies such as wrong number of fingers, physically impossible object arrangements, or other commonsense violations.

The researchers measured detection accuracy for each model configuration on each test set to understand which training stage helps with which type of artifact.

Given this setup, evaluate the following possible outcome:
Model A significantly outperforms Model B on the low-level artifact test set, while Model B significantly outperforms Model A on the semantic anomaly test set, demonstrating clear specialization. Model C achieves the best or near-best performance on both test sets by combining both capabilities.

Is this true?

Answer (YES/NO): YES